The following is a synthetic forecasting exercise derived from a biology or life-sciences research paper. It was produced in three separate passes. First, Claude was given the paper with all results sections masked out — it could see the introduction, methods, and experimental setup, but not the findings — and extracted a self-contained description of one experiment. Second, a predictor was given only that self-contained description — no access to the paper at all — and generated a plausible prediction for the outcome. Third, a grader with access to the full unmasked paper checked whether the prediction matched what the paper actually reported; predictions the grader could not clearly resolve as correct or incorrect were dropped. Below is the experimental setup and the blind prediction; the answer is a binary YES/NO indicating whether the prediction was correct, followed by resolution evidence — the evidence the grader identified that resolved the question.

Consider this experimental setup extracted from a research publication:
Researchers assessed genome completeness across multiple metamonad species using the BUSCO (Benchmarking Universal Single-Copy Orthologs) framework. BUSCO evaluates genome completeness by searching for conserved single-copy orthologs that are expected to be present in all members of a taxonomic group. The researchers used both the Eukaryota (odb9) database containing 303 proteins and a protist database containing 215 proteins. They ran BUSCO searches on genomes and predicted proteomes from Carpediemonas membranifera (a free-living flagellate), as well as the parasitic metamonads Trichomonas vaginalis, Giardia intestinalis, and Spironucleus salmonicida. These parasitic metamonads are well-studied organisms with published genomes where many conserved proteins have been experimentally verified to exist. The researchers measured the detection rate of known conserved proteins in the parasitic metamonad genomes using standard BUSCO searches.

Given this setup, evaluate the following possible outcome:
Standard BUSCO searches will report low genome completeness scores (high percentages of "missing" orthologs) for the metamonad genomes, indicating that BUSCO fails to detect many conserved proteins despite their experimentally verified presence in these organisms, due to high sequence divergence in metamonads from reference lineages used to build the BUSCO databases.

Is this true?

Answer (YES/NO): YES